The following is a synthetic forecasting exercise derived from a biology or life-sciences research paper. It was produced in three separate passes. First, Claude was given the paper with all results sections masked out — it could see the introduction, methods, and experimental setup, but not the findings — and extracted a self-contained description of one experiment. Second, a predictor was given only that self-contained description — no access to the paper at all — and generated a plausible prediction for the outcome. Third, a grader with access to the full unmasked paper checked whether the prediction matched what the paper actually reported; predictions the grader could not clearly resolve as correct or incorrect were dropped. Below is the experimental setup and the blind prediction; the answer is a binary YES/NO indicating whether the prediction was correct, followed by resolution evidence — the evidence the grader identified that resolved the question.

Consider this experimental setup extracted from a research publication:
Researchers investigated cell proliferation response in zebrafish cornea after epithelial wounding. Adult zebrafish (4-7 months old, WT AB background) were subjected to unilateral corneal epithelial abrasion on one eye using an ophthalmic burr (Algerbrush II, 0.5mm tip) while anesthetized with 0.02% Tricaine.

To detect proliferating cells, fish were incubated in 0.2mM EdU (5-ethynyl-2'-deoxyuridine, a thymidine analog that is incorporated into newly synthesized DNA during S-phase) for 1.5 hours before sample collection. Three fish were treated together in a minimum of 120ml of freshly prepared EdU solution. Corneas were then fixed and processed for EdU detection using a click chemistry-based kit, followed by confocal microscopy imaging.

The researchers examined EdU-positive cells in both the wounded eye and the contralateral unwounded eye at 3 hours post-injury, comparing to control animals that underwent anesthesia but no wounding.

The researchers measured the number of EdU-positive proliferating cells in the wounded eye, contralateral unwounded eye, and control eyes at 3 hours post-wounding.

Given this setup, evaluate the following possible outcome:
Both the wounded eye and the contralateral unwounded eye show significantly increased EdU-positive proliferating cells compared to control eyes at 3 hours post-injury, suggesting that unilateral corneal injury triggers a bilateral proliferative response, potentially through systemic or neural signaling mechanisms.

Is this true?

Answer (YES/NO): NO